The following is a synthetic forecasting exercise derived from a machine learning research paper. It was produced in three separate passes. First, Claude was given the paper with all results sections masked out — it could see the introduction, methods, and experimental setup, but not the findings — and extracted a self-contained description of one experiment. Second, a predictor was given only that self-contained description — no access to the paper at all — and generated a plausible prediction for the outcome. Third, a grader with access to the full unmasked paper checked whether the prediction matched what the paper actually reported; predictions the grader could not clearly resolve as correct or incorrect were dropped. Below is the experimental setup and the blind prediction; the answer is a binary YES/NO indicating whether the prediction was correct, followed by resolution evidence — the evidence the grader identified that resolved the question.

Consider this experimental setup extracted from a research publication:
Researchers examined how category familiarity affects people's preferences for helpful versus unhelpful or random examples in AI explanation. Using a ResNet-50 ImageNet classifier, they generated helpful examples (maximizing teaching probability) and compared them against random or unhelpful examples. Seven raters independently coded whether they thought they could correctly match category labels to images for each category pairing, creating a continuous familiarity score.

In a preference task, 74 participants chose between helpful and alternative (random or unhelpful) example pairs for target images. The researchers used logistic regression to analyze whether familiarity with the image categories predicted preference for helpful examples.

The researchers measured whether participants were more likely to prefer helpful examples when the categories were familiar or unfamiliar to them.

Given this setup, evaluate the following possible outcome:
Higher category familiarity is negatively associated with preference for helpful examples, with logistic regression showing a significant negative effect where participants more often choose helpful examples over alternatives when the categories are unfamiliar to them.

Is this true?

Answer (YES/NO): YES